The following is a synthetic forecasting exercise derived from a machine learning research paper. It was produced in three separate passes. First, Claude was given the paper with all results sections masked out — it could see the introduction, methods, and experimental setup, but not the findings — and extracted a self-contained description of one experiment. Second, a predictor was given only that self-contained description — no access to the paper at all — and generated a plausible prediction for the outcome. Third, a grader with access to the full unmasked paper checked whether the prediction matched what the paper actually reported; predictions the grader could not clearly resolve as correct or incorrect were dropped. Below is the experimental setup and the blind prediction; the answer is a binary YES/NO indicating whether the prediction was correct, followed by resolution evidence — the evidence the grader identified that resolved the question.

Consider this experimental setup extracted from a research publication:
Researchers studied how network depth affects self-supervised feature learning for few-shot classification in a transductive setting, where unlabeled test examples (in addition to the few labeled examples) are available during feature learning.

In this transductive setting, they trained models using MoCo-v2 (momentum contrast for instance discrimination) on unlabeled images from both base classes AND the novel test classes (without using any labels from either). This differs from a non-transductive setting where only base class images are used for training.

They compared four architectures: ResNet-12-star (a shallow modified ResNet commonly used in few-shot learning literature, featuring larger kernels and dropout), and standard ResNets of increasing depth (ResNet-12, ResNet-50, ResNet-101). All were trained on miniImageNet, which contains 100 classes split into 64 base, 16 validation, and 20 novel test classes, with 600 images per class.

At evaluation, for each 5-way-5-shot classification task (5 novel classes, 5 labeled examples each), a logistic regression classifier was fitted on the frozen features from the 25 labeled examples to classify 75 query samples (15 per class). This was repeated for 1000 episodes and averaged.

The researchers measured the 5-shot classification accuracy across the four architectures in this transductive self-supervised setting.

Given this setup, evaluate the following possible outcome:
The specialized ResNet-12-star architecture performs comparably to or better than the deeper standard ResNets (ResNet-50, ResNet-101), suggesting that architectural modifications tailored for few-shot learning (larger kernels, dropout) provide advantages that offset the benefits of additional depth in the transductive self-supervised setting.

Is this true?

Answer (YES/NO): NO